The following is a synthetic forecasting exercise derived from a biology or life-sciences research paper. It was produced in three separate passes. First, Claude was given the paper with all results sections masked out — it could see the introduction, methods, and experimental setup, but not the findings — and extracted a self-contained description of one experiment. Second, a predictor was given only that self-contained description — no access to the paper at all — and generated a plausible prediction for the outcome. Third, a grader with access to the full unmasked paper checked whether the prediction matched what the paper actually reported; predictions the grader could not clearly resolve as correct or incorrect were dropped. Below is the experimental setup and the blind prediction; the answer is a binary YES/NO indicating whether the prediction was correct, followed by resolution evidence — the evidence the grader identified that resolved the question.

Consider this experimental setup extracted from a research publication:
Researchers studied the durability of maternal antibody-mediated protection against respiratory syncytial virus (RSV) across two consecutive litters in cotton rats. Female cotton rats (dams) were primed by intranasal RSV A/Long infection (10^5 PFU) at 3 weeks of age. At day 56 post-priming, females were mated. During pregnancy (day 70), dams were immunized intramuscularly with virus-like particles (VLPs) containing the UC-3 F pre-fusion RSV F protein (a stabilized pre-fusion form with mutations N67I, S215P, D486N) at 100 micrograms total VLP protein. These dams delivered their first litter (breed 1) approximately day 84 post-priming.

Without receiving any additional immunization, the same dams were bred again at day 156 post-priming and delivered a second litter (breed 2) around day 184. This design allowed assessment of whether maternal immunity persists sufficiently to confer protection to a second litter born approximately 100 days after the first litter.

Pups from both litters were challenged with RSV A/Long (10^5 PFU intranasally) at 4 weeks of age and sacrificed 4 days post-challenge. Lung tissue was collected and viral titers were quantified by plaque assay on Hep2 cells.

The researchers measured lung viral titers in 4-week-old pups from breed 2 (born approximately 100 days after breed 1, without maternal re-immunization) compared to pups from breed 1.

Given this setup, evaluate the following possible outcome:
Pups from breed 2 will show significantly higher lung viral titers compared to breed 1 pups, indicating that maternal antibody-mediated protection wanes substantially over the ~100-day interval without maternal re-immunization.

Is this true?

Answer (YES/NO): YES